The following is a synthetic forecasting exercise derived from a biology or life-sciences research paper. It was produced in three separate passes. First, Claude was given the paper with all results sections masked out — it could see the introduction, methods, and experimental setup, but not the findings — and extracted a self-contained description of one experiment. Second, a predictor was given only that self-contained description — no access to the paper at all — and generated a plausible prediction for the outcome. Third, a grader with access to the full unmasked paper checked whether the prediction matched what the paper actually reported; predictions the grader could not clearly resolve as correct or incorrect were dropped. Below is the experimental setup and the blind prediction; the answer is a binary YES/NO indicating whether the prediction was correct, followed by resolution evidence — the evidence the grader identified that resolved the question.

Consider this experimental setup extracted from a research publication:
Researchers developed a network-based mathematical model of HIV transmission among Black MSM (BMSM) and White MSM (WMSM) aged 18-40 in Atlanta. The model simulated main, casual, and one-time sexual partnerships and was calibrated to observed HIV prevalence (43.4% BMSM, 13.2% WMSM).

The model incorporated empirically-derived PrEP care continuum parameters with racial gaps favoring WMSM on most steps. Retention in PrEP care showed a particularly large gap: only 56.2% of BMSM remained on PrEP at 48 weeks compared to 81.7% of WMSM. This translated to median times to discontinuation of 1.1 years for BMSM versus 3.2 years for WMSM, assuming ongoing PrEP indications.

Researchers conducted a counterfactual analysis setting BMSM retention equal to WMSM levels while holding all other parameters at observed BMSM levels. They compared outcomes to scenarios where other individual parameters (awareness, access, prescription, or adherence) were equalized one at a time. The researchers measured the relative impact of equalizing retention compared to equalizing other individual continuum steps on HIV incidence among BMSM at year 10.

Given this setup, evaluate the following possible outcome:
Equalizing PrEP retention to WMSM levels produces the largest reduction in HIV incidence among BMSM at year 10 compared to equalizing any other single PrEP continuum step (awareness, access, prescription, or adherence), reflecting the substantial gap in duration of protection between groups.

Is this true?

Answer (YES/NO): NO